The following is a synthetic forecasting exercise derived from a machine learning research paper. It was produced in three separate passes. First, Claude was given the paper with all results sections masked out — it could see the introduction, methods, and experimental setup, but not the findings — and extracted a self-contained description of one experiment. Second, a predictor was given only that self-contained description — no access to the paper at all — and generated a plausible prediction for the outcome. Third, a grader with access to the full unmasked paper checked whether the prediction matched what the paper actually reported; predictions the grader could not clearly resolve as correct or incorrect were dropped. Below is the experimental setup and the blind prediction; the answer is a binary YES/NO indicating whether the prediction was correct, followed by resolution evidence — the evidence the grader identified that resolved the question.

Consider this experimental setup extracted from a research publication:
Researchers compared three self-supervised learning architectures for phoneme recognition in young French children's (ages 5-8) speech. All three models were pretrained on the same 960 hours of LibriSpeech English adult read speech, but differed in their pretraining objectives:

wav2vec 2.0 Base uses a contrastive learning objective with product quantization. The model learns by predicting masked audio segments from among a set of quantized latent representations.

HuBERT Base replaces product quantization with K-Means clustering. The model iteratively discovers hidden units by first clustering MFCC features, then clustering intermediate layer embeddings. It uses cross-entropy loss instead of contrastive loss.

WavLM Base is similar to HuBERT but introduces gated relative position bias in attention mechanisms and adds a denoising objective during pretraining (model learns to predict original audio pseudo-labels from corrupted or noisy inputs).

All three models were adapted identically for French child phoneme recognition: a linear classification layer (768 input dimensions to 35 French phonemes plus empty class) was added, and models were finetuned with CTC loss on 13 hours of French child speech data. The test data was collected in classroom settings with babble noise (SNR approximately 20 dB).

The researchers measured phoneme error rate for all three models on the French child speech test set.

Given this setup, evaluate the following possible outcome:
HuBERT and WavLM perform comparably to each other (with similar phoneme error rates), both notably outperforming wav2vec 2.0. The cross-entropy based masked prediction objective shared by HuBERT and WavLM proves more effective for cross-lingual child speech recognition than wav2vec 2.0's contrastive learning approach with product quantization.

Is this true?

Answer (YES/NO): NO